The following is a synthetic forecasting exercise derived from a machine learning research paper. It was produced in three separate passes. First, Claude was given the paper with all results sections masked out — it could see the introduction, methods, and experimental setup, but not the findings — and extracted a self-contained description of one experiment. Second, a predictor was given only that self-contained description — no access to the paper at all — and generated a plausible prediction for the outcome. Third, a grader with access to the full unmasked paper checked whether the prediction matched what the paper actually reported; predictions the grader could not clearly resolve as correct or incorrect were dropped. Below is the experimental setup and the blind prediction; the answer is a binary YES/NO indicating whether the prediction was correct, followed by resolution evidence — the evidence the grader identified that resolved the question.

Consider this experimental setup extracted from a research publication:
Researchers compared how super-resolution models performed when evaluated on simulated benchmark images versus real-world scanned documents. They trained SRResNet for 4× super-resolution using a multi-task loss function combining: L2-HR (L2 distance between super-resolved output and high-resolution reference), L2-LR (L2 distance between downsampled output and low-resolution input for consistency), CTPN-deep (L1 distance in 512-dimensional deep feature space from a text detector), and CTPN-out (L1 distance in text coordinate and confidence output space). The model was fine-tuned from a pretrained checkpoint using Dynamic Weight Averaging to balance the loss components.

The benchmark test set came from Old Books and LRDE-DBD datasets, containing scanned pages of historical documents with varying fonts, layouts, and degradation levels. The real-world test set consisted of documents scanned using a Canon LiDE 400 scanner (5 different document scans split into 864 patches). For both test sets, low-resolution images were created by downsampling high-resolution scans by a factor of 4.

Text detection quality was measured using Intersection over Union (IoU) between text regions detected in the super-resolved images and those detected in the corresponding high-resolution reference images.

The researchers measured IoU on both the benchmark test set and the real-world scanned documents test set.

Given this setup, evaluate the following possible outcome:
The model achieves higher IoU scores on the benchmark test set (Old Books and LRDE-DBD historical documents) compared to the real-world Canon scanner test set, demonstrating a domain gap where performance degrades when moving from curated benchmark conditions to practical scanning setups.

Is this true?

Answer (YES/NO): YES